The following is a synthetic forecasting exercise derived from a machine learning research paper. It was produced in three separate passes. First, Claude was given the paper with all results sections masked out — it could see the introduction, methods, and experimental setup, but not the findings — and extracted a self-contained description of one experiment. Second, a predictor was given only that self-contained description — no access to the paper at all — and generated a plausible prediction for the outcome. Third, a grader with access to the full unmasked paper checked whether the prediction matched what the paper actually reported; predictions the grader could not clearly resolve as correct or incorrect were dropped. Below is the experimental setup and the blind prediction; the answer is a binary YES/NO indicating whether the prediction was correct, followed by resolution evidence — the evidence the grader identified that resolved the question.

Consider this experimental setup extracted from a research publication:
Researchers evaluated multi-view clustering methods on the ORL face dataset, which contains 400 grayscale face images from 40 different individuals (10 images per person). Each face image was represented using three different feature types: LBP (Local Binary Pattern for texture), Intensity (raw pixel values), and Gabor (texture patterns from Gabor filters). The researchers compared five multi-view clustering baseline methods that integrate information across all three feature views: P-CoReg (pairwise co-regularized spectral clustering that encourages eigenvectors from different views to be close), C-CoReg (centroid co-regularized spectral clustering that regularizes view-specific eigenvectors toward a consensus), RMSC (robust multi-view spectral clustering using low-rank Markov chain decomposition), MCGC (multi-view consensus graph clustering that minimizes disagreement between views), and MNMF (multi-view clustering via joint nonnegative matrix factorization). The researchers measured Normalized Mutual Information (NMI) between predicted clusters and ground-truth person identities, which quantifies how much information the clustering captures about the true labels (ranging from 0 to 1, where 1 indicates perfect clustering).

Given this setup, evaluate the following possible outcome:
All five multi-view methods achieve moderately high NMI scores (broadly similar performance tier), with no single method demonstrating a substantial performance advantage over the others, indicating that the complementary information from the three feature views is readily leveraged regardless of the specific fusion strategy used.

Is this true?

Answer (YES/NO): NO